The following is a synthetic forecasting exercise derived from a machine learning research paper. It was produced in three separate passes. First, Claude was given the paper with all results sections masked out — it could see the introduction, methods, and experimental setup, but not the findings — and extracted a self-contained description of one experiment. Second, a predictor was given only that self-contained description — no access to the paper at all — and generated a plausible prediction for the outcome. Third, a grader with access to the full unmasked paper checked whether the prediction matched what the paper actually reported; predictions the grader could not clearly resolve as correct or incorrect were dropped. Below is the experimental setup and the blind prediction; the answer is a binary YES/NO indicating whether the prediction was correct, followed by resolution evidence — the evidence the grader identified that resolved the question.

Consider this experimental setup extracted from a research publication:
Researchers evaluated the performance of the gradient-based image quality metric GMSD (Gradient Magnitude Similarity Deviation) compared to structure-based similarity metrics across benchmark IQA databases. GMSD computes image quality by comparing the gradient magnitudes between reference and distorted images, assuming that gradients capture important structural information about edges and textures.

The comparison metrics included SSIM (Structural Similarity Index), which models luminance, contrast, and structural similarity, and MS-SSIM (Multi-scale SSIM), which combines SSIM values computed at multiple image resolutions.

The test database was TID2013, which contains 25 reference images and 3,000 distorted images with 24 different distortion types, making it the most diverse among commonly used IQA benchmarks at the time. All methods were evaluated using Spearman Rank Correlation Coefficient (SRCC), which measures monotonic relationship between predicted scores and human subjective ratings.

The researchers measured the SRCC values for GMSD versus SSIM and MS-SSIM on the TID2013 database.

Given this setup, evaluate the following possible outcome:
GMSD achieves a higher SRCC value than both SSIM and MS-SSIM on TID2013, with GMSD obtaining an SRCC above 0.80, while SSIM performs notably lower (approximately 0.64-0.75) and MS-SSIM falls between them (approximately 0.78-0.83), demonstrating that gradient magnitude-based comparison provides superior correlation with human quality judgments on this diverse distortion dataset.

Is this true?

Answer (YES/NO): NO